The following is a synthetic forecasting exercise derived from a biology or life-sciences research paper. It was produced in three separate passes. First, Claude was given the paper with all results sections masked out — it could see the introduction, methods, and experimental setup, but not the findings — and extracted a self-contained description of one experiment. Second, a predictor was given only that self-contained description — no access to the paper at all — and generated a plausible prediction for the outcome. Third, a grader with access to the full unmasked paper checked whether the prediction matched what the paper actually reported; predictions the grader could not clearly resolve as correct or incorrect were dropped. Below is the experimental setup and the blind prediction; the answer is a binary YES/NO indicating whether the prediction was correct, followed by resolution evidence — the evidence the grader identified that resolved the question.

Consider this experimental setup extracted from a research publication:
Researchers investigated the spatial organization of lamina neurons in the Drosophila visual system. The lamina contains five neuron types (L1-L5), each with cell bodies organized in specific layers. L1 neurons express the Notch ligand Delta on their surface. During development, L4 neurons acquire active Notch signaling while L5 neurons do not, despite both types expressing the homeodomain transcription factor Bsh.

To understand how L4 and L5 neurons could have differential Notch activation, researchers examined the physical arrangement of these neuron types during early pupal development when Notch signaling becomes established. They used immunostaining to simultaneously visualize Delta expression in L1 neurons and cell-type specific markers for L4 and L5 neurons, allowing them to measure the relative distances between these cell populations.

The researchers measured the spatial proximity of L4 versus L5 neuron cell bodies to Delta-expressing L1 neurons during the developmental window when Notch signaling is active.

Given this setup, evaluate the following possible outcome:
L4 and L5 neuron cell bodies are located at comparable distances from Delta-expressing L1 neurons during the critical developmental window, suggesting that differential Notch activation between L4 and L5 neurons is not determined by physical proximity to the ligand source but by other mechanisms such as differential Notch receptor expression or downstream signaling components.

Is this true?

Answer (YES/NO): NO